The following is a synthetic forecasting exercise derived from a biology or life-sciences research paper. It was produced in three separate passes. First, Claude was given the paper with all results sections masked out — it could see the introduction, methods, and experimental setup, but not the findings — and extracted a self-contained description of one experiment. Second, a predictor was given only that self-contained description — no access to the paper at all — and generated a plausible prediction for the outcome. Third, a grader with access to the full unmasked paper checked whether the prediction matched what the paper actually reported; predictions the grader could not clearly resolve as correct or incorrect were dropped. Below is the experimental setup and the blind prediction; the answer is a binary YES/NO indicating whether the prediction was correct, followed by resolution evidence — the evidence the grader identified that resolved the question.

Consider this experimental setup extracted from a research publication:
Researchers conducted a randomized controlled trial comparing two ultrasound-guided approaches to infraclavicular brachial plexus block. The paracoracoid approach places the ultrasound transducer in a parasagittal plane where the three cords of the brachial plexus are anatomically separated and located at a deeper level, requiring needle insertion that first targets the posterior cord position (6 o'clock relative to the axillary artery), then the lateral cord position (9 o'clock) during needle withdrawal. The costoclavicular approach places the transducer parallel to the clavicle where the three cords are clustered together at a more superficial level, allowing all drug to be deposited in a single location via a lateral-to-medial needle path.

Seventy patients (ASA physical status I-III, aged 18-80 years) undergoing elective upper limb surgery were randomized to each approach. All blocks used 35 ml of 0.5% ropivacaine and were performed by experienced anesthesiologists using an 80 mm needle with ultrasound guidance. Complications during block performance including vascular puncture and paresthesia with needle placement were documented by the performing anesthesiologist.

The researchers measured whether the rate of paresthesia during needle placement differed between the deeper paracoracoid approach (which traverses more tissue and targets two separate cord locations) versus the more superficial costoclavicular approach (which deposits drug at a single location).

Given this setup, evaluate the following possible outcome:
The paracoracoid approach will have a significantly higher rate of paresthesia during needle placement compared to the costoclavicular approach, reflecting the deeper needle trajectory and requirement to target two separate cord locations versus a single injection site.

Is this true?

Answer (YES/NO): NO